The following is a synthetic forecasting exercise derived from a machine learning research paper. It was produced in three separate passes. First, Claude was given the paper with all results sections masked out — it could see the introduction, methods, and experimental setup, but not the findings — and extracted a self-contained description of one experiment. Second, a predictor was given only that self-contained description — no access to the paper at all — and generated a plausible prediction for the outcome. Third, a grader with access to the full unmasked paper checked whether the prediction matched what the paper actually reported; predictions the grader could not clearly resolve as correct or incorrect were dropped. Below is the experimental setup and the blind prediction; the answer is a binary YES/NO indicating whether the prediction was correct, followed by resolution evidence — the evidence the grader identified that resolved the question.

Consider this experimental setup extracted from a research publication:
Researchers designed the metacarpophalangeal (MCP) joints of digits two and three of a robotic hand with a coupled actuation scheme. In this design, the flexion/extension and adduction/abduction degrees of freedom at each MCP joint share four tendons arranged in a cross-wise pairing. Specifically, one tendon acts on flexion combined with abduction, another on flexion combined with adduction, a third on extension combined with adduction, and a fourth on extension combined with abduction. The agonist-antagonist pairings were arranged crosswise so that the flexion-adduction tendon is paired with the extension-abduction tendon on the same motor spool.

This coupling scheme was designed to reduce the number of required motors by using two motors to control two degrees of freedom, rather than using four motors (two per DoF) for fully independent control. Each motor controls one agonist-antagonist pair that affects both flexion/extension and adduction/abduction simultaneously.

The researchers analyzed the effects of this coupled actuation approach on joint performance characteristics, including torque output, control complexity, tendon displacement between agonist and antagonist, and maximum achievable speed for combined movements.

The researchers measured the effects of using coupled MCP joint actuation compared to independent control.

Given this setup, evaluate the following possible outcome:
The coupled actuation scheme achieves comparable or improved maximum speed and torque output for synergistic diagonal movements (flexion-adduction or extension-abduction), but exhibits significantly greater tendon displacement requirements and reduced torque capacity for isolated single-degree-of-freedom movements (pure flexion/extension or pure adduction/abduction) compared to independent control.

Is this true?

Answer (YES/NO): NO